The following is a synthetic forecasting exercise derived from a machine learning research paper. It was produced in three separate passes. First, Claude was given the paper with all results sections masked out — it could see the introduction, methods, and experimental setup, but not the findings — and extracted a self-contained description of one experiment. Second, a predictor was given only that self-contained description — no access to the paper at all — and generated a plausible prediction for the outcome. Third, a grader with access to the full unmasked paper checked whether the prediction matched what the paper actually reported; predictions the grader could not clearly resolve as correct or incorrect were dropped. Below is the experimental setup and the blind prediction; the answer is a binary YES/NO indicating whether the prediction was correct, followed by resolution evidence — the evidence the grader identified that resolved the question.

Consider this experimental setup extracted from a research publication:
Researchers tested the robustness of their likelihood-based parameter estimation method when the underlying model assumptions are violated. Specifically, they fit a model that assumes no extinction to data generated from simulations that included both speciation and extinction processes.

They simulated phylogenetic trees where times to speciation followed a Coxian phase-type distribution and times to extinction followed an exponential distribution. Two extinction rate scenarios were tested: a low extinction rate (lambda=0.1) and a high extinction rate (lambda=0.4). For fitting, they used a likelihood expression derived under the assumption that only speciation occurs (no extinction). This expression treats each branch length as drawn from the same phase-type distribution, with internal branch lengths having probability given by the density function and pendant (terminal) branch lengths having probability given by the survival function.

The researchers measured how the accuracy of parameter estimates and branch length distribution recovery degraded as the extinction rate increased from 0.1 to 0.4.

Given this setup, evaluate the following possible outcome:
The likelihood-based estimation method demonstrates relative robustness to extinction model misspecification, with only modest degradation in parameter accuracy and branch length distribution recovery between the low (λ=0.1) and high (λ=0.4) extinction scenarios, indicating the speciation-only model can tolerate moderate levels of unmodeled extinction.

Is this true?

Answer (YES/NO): NO